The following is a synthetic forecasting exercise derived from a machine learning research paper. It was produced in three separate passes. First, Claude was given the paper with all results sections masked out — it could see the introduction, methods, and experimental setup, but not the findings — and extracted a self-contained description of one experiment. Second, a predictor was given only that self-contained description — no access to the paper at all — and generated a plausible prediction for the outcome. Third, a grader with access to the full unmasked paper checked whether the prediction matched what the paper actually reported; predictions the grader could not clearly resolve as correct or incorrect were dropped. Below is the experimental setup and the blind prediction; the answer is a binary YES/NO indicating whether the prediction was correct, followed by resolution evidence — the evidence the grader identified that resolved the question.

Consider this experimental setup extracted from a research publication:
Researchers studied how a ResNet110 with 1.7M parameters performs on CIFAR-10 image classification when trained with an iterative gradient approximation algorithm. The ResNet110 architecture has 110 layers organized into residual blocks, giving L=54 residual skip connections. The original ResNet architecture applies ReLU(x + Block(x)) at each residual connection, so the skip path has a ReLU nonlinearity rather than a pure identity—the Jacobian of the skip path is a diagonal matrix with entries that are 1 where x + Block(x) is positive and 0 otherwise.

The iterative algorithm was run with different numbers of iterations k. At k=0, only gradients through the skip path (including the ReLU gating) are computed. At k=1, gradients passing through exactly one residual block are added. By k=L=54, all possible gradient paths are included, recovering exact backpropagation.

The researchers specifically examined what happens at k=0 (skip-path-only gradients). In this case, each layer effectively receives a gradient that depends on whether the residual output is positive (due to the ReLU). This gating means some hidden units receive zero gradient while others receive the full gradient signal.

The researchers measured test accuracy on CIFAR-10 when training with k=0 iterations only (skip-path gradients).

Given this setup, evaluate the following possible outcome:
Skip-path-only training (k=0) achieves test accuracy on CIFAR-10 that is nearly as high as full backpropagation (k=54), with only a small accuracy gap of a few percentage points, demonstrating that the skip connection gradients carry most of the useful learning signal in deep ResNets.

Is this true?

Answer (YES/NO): NO